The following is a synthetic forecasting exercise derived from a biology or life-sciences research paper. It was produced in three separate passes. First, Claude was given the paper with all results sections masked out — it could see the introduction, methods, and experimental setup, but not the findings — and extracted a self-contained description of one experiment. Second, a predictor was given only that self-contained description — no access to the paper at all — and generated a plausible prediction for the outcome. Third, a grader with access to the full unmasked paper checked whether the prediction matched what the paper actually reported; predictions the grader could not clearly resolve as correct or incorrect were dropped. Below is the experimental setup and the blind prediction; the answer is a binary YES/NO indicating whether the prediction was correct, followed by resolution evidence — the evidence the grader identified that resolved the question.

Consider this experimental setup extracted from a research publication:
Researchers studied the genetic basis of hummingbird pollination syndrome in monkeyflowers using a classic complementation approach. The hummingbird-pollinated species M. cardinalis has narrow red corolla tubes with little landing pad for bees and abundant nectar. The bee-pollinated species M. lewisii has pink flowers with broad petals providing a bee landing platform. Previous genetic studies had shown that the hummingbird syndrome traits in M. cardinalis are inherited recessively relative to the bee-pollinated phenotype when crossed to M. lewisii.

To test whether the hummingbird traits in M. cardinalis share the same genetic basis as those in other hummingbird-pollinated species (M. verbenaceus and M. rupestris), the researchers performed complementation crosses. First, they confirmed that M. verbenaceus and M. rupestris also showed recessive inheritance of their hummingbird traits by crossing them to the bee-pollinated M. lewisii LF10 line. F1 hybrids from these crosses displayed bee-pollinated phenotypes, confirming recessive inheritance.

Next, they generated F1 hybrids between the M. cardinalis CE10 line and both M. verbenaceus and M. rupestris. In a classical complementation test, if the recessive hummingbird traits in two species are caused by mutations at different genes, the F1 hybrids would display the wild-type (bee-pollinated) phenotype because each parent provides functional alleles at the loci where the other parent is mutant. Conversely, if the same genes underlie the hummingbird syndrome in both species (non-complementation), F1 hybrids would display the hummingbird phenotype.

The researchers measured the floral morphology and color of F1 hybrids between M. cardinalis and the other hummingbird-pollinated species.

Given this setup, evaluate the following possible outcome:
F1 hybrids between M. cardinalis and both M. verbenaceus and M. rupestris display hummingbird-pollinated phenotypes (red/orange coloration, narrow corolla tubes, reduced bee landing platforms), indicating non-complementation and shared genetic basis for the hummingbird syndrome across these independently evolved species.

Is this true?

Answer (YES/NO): YES